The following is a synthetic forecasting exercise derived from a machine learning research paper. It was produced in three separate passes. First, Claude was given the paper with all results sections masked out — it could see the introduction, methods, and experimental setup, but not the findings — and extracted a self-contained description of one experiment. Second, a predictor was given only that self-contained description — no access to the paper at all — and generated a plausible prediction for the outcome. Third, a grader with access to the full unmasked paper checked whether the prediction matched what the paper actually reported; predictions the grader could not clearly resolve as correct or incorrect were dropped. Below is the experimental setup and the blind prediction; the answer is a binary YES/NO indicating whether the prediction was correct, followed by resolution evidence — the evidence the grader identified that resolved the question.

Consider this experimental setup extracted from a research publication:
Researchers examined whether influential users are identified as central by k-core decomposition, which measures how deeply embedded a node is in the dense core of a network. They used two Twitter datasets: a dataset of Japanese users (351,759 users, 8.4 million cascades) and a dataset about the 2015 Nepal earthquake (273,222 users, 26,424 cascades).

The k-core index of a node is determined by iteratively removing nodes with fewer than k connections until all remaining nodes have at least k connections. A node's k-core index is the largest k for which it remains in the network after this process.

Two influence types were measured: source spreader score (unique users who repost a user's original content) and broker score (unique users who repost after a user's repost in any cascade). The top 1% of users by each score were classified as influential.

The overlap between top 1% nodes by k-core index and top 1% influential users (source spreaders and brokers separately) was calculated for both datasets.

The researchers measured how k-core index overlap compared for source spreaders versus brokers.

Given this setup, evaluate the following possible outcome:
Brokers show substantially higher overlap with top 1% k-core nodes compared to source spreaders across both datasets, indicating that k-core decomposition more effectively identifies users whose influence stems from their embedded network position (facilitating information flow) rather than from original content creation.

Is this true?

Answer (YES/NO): NO